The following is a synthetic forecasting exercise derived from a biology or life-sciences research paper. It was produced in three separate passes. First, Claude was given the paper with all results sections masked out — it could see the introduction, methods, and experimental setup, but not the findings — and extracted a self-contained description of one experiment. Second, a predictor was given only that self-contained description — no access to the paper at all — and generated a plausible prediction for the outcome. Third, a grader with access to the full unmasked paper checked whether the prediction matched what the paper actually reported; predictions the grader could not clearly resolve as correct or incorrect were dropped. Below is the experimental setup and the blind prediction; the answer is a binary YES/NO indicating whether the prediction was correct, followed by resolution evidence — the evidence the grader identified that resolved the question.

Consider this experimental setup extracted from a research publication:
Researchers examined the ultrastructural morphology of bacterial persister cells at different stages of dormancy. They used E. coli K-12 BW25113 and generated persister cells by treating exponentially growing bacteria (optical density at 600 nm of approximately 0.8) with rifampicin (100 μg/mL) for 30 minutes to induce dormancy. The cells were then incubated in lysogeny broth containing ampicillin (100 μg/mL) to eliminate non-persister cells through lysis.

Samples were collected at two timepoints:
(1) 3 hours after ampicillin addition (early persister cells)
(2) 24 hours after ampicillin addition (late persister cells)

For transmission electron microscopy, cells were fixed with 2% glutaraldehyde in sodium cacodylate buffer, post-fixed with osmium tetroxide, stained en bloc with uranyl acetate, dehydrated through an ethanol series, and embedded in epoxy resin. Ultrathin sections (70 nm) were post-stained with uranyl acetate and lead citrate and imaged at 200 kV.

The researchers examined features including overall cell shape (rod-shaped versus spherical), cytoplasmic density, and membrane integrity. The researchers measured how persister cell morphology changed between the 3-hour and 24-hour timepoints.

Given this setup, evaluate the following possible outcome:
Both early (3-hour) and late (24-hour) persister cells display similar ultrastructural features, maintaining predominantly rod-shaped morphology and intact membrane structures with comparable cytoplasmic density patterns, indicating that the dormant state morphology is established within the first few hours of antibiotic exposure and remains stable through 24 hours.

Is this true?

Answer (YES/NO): NO